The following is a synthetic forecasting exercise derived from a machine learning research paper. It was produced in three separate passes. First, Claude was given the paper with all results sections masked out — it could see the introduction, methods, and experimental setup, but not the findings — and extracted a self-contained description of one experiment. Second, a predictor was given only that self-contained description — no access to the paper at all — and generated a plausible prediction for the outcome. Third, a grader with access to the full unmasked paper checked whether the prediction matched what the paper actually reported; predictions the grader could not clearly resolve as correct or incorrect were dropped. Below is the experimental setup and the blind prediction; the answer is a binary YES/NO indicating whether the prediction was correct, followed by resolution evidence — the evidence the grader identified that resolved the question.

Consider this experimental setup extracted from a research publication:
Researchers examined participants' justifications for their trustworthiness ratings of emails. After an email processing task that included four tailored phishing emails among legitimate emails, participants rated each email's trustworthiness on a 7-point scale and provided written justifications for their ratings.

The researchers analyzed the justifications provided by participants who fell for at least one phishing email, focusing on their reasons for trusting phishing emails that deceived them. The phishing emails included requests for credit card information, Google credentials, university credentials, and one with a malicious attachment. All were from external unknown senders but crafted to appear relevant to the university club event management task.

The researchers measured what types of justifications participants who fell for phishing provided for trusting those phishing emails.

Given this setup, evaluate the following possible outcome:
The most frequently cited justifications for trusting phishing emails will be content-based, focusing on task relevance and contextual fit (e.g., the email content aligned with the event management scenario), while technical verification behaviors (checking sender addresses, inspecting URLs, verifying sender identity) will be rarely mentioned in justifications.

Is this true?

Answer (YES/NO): NO